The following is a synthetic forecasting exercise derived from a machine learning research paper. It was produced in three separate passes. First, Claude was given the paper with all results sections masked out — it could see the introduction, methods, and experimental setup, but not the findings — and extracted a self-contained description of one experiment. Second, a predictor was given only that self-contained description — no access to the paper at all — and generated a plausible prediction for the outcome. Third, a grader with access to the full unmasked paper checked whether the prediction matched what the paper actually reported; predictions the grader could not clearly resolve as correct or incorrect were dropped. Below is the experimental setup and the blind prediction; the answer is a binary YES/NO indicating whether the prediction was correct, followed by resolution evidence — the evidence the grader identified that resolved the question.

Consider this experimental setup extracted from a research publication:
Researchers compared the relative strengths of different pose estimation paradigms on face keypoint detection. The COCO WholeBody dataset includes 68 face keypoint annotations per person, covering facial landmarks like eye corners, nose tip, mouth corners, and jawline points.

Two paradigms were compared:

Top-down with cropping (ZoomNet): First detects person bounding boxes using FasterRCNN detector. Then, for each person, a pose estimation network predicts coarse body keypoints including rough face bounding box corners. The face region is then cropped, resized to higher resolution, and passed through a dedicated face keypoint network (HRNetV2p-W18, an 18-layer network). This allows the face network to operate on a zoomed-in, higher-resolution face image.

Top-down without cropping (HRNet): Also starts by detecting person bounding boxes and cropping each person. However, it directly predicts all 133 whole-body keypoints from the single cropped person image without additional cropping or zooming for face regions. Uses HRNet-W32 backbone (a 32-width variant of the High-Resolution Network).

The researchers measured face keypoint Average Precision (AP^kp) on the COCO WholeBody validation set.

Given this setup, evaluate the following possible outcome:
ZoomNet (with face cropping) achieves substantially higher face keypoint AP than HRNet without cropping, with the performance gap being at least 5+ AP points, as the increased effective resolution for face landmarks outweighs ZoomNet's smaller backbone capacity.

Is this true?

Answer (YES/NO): YES